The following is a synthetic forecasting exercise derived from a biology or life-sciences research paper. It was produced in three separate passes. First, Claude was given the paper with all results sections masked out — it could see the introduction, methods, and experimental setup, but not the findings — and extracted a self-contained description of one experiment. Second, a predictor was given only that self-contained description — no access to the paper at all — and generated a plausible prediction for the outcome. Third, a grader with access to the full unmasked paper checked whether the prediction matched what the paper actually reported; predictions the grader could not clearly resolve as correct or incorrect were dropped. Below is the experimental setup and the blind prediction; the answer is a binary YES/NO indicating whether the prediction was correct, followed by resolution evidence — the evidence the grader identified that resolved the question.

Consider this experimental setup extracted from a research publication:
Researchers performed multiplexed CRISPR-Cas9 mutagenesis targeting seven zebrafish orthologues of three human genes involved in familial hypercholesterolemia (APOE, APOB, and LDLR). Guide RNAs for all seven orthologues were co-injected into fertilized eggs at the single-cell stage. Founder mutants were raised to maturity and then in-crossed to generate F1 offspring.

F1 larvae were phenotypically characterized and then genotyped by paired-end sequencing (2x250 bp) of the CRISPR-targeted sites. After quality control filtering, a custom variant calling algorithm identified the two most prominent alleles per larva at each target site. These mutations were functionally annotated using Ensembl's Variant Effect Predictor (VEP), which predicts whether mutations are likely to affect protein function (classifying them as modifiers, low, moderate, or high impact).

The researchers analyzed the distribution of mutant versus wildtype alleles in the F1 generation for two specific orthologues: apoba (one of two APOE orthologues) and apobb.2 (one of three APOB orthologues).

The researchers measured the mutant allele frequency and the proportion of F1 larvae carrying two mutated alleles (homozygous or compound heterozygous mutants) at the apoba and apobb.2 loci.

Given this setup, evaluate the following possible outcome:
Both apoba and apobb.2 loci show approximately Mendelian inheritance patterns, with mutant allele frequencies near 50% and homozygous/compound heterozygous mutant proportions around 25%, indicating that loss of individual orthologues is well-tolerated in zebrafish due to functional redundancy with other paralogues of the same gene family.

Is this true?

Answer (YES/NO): NO